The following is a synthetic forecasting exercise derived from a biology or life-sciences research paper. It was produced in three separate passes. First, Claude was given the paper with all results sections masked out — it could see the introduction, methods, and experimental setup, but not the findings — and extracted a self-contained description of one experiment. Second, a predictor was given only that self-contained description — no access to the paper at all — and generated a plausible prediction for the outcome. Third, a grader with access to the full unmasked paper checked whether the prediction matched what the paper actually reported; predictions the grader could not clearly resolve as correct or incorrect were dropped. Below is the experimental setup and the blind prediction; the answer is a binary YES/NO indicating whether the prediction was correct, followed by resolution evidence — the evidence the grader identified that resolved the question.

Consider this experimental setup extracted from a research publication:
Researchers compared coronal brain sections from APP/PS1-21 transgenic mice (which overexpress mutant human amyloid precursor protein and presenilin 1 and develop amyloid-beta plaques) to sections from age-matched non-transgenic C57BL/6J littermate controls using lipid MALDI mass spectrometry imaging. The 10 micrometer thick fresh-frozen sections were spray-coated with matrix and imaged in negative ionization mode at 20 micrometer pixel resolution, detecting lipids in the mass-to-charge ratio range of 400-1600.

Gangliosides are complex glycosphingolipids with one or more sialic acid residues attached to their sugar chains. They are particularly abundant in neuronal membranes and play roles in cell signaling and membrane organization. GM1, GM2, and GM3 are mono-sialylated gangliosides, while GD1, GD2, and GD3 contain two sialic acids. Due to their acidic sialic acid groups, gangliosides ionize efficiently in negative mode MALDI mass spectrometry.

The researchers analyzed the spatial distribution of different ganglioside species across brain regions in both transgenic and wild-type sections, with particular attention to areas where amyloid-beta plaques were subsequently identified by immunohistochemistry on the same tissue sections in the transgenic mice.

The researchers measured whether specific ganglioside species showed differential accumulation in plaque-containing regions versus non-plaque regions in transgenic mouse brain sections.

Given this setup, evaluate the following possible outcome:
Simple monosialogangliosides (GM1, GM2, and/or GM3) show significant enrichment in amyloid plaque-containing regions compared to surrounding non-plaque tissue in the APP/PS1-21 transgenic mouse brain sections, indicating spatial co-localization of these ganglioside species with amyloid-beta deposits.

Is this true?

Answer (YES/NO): YES